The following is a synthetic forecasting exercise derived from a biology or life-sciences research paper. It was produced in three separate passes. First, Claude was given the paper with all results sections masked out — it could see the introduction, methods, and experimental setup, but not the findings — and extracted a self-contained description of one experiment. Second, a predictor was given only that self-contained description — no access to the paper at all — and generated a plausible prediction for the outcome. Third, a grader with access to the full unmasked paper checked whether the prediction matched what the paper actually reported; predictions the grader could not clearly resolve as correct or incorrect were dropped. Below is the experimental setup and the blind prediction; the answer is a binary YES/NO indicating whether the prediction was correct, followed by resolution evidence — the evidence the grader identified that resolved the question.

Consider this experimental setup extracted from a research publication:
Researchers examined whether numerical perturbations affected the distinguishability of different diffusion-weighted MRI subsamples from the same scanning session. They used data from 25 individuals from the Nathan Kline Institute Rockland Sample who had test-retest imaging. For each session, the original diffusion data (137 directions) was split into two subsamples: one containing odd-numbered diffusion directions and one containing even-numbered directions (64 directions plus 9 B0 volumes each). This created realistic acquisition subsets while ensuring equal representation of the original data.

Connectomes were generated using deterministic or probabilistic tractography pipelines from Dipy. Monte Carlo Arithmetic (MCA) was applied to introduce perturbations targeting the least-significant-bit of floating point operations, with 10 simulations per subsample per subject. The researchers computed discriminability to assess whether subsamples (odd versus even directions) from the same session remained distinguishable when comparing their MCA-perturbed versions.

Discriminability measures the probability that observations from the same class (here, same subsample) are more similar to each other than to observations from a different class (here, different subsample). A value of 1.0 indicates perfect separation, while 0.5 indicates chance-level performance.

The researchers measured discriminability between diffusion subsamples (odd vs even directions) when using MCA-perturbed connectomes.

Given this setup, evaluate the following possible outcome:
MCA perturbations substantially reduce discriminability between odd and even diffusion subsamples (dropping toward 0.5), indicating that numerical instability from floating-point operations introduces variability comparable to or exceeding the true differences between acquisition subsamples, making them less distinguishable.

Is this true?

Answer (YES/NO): NO